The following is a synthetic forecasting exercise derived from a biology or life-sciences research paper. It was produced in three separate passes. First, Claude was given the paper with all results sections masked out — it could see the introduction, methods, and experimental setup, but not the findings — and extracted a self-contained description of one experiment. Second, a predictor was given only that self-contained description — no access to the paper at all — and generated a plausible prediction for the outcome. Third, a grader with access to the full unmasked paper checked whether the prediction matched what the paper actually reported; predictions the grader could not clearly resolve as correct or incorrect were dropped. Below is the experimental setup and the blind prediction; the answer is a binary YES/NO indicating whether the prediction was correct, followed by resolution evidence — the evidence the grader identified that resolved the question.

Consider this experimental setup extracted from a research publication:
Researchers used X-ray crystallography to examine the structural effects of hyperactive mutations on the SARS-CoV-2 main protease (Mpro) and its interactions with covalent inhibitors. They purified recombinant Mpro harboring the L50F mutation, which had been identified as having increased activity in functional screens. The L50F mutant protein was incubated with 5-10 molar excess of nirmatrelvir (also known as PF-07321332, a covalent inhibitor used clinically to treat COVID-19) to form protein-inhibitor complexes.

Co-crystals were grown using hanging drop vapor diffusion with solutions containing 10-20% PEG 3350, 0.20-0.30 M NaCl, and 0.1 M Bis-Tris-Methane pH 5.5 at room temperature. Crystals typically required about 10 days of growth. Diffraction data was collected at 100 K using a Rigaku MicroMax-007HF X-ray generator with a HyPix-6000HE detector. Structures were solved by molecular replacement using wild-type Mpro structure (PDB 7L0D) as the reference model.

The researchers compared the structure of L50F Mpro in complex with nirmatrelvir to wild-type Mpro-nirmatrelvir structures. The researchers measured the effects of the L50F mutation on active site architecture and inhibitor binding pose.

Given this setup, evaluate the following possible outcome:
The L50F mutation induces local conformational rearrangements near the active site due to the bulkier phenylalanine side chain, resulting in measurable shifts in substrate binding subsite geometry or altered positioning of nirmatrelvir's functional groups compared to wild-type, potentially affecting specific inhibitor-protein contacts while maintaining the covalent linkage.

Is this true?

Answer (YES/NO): NO